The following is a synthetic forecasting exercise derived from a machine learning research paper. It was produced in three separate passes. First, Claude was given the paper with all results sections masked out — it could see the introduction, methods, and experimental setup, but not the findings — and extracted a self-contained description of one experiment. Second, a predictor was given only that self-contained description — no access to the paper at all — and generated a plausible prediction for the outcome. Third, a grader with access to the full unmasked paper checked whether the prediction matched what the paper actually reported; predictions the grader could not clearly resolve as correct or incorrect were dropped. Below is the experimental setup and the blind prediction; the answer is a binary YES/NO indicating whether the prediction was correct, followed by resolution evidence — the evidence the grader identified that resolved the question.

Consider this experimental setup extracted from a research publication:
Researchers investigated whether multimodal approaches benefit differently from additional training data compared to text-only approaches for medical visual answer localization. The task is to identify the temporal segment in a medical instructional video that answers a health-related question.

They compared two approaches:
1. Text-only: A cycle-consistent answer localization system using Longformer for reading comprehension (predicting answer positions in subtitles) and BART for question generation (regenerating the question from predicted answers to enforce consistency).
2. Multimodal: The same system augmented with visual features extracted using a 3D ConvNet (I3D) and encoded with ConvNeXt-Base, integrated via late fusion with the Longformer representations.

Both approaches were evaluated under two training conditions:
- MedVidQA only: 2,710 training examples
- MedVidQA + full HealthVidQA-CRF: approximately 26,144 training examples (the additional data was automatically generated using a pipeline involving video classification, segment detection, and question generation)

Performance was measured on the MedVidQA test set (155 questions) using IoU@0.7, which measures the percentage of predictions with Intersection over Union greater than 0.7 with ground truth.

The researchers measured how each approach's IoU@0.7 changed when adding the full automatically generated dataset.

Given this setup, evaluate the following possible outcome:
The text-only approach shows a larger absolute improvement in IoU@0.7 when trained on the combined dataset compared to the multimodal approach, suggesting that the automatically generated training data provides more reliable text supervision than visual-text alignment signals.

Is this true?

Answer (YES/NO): NO